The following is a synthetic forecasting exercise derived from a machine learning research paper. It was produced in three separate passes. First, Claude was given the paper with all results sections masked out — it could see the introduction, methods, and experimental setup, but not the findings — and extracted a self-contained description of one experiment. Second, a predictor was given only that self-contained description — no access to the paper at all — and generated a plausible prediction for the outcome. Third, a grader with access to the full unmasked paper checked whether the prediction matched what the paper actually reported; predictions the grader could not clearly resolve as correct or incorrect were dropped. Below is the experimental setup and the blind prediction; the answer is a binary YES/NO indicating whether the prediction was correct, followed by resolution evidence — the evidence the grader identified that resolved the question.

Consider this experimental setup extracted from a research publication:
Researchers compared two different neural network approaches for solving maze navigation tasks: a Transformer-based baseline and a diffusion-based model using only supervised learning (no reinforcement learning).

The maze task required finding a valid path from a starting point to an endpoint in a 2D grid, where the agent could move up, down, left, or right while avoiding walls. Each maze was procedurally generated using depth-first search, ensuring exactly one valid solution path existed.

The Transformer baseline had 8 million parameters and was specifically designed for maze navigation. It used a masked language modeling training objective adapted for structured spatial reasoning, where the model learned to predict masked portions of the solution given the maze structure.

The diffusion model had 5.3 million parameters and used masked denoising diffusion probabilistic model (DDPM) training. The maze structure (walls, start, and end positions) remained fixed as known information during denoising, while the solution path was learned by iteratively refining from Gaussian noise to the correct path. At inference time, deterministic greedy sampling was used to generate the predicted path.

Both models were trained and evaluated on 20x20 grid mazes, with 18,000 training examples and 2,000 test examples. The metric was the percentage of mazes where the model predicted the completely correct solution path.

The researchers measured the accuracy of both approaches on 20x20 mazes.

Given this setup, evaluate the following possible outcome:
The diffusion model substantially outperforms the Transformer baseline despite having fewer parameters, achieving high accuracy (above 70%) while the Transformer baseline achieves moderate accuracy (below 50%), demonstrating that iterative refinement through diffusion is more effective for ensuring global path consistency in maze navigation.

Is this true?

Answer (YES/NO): NO